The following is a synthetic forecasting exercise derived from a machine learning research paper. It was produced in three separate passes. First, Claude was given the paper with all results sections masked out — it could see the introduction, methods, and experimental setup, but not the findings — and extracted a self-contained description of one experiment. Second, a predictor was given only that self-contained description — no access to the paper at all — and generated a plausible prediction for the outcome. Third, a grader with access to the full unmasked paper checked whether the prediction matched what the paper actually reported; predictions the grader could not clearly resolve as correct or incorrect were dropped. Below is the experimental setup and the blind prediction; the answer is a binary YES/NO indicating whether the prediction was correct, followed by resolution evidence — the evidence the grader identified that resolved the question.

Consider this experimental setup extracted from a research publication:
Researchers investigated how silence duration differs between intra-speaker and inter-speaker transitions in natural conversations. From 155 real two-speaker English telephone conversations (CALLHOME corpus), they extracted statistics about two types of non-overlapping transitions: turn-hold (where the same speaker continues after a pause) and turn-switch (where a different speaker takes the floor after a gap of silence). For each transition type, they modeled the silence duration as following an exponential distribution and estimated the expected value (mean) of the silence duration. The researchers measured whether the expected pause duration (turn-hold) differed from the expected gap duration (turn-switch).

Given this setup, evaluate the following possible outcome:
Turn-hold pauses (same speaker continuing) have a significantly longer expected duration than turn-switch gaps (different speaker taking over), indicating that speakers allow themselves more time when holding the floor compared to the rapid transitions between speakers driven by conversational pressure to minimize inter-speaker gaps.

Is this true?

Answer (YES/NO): YES